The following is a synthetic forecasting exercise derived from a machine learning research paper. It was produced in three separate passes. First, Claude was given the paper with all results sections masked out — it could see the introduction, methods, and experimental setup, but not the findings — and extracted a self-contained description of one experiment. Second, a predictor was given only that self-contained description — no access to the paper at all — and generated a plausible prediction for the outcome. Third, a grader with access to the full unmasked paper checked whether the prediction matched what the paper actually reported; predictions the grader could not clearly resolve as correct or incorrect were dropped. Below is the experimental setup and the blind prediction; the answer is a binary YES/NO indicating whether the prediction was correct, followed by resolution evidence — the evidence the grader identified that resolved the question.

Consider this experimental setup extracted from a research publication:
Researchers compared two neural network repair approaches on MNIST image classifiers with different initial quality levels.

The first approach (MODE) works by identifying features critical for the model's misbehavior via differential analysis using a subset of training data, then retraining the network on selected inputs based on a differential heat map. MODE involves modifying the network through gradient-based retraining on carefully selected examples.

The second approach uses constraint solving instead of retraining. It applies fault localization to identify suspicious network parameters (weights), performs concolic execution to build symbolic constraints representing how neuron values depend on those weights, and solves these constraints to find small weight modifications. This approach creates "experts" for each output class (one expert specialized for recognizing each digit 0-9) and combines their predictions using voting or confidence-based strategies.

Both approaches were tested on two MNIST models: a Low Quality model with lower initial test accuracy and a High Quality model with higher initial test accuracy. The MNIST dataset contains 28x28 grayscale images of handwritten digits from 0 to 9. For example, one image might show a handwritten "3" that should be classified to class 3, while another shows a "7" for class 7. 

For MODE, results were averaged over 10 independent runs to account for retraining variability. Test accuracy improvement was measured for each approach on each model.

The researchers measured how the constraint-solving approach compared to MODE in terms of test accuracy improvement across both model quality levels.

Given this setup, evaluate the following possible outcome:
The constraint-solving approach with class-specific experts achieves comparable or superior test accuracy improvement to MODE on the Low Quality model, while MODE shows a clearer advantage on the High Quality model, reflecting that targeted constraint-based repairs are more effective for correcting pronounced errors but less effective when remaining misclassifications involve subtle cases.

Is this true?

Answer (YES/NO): NO